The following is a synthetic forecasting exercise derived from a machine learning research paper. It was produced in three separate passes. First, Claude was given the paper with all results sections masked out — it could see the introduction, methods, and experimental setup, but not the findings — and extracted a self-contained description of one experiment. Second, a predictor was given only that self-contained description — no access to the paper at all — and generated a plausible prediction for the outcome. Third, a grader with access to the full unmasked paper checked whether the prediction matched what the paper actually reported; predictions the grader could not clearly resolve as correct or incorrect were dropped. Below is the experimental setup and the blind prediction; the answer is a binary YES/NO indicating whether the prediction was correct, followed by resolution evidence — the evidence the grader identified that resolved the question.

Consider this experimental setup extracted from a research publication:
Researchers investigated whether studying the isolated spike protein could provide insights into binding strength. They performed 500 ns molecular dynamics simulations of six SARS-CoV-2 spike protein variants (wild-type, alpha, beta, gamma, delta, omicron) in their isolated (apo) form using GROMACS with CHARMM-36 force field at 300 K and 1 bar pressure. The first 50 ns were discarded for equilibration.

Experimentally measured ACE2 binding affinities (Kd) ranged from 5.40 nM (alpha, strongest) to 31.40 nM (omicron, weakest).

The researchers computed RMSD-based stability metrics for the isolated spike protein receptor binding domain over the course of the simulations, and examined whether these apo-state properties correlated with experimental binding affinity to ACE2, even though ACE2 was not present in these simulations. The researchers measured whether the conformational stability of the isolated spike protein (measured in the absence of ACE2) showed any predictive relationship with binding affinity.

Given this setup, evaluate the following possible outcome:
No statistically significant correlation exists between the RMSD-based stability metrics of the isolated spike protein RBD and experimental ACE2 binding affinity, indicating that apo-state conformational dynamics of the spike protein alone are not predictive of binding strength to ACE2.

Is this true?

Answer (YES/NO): NO